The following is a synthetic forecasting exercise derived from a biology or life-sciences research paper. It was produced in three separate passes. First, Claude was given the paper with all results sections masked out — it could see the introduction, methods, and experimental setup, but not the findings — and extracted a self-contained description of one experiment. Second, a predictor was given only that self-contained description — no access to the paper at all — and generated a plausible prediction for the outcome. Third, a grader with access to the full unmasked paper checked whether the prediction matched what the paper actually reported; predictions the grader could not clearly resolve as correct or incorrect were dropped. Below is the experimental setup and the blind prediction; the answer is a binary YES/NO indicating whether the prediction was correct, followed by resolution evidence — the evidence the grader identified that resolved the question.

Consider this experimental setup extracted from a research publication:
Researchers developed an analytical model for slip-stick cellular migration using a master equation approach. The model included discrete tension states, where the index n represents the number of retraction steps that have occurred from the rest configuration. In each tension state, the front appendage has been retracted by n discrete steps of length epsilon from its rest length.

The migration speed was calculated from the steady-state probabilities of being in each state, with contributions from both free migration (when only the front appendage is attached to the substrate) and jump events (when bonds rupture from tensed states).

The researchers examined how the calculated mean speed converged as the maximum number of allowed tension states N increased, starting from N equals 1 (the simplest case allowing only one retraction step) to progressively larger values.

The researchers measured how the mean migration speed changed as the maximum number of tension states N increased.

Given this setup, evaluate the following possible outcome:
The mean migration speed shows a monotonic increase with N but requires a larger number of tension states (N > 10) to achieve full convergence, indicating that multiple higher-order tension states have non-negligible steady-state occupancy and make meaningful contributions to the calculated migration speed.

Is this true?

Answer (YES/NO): NO